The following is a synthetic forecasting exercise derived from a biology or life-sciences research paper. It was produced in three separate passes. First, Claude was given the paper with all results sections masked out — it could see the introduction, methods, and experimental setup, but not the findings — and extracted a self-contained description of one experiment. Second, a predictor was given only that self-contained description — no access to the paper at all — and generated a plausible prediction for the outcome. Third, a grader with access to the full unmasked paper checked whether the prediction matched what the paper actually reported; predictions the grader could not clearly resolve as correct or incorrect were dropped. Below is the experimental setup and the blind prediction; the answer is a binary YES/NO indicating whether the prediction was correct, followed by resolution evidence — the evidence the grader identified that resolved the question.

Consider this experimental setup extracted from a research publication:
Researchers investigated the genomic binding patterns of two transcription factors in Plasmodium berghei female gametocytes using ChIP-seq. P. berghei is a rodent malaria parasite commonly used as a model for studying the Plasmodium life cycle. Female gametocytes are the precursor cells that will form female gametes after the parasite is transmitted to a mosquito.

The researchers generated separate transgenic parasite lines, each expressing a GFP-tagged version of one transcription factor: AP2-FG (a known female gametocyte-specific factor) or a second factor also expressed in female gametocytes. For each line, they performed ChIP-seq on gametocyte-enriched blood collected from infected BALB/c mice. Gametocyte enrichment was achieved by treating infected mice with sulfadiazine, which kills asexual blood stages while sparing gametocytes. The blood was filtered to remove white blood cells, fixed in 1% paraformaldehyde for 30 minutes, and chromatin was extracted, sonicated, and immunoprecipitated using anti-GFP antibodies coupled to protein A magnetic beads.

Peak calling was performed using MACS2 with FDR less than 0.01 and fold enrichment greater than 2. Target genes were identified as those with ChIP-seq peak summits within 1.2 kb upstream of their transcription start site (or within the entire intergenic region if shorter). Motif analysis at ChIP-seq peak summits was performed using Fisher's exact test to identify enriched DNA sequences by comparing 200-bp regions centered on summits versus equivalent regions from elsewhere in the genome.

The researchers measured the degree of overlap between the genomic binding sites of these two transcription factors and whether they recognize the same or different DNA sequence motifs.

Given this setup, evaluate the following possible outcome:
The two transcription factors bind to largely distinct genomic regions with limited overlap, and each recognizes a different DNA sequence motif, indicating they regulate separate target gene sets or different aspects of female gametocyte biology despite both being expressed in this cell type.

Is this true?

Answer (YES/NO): NO